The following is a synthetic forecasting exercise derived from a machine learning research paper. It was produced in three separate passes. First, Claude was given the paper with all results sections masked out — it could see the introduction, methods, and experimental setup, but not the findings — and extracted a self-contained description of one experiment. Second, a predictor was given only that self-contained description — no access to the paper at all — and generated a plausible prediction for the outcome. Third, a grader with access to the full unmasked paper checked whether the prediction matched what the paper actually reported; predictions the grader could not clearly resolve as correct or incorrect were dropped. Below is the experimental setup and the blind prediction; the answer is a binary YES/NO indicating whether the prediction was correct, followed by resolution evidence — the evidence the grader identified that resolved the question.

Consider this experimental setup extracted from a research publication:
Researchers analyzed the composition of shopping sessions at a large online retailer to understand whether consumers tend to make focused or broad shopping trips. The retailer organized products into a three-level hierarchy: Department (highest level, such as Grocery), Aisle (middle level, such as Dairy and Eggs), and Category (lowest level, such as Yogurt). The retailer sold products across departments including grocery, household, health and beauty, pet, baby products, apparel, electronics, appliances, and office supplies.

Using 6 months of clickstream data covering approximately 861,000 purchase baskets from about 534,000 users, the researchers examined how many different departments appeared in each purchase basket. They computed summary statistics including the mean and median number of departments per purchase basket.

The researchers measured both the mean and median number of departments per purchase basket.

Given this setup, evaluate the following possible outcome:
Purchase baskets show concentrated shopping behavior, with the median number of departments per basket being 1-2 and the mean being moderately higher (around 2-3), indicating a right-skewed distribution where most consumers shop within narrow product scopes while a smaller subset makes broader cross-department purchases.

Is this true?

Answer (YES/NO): NO